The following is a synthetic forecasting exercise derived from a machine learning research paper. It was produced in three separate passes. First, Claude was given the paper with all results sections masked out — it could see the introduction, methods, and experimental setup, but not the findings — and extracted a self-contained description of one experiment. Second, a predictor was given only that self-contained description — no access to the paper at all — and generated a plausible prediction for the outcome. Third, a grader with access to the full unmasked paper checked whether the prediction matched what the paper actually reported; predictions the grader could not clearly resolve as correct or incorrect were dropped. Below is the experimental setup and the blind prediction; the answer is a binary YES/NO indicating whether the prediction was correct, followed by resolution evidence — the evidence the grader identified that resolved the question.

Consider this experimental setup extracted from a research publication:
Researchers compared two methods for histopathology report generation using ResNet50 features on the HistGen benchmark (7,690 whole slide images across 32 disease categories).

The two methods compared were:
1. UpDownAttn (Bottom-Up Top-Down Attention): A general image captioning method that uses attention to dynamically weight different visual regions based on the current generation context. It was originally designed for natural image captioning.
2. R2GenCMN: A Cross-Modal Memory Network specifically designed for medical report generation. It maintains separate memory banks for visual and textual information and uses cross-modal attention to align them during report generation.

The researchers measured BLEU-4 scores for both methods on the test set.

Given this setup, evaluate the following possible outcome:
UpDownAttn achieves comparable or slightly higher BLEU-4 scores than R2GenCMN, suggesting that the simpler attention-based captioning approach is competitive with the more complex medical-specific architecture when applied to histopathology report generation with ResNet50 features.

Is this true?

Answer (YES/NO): NO